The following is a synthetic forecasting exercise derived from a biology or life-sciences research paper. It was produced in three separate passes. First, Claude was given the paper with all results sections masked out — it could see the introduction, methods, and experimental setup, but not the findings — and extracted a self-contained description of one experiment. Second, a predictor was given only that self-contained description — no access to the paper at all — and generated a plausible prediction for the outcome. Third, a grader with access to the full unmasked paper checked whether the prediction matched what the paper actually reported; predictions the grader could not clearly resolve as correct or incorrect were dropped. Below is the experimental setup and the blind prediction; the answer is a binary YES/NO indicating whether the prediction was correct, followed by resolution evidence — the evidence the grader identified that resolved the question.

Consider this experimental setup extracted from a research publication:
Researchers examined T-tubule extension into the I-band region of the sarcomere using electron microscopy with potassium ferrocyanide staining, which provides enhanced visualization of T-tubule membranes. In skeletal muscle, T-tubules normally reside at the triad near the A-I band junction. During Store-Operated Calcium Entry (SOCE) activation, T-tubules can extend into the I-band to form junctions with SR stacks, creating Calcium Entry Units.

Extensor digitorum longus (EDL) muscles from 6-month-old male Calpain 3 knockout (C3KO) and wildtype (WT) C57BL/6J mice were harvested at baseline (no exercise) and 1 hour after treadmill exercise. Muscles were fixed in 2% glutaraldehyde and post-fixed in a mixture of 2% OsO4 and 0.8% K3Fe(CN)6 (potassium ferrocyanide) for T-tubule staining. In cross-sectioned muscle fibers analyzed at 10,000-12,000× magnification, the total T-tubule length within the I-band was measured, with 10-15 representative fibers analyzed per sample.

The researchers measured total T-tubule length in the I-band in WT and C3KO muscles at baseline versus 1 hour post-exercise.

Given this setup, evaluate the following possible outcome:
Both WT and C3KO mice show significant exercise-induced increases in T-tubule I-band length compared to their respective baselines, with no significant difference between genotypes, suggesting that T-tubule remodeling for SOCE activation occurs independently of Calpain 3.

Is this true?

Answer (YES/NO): NO